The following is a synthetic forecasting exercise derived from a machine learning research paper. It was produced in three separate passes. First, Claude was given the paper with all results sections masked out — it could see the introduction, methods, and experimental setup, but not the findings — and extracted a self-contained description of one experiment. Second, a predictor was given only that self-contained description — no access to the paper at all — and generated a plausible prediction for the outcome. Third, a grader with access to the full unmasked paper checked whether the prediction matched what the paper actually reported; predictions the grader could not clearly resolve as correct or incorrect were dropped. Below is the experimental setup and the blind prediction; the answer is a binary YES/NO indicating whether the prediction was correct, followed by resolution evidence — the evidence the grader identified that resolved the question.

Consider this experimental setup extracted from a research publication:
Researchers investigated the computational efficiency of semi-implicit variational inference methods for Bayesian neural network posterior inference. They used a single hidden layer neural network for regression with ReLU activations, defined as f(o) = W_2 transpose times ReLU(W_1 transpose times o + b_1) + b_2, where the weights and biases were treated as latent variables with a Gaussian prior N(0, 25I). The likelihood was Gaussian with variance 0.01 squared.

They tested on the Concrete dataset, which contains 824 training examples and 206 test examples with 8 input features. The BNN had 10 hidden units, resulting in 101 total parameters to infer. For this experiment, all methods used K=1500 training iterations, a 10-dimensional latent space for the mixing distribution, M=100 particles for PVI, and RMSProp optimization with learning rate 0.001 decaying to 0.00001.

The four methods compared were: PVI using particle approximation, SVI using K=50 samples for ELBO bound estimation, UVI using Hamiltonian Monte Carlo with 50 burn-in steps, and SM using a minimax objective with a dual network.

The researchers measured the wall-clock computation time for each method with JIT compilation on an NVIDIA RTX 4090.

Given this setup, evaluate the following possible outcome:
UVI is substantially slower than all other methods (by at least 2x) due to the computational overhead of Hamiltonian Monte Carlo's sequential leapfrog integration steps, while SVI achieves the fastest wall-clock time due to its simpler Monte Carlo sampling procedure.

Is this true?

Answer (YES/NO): NO